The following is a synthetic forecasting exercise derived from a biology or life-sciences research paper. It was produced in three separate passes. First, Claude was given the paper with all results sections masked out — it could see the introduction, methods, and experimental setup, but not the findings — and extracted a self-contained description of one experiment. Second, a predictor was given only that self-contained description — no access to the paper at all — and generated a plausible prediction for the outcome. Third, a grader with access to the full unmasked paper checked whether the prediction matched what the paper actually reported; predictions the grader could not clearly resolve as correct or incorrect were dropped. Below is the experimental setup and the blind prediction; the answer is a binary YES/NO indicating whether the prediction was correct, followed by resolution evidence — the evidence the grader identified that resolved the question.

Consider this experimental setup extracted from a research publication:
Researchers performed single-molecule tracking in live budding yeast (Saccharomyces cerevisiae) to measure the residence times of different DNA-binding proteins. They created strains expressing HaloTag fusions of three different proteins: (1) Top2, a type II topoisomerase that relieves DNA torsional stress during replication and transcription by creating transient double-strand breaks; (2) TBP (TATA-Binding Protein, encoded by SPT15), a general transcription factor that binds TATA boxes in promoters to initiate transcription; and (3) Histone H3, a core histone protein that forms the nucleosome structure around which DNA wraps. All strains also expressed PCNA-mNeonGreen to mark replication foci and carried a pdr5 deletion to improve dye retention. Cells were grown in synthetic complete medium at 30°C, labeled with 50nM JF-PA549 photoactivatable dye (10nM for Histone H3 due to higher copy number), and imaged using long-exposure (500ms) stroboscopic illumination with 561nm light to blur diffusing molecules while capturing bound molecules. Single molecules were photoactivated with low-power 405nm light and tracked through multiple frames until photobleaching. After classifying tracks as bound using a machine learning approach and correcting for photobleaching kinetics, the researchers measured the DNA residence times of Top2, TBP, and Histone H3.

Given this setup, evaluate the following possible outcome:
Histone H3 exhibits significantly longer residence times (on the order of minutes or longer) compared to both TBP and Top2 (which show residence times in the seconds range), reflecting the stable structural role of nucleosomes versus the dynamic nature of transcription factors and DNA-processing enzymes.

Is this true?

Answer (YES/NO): NO